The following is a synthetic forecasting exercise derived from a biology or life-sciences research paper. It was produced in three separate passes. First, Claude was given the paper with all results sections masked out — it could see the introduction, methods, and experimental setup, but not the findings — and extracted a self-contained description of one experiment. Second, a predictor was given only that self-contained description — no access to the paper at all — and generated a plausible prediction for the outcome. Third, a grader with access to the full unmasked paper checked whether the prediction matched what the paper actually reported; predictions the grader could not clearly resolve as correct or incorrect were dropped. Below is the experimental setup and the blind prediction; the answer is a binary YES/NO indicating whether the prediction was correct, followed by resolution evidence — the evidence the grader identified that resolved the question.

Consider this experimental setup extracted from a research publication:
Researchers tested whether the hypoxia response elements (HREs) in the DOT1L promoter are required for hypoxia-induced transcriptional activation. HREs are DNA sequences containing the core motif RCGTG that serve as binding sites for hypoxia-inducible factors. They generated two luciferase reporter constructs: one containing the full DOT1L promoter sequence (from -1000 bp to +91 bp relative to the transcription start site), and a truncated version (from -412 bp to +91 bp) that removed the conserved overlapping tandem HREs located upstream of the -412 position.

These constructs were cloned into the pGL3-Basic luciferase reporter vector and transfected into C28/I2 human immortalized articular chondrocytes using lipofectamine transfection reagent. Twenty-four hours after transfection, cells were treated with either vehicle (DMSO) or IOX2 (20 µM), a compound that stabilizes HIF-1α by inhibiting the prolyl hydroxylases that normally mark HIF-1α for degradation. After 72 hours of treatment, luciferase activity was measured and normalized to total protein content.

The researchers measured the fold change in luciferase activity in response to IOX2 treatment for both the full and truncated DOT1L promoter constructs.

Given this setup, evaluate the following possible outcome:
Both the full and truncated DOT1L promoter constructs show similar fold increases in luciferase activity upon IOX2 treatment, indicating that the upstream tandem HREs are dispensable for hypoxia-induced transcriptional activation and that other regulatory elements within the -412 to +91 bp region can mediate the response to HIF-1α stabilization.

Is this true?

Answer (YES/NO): NO